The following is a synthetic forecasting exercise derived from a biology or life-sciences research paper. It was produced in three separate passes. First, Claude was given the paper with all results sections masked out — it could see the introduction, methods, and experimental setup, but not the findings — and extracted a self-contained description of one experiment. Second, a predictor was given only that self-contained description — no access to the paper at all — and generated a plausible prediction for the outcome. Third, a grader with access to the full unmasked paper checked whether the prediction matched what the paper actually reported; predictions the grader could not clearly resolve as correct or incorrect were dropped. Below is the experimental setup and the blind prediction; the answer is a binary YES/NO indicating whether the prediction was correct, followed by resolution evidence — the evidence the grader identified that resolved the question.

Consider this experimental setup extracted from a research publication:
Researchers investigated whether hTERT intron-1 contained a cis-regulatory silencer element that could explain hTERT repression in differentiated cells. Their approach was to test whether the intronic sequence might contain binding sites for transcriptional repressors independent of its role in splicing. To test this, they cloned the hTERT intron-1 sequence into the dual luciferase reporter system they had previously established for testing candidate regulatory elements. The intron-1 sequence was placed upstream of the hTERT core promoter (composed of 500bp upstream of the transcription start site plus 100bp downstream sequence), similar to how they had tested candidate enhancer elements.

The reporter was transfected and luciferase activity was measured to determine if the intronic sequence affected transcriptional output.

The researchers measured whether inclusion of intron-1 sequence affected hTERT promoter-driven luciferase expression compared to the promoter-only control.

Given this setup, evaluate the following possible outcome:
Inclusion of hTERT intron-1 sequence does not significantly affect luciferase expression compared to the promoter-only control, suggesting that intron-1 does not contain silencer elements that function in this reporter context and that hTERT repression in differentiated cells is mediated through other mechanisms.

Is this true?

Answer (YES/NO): YES